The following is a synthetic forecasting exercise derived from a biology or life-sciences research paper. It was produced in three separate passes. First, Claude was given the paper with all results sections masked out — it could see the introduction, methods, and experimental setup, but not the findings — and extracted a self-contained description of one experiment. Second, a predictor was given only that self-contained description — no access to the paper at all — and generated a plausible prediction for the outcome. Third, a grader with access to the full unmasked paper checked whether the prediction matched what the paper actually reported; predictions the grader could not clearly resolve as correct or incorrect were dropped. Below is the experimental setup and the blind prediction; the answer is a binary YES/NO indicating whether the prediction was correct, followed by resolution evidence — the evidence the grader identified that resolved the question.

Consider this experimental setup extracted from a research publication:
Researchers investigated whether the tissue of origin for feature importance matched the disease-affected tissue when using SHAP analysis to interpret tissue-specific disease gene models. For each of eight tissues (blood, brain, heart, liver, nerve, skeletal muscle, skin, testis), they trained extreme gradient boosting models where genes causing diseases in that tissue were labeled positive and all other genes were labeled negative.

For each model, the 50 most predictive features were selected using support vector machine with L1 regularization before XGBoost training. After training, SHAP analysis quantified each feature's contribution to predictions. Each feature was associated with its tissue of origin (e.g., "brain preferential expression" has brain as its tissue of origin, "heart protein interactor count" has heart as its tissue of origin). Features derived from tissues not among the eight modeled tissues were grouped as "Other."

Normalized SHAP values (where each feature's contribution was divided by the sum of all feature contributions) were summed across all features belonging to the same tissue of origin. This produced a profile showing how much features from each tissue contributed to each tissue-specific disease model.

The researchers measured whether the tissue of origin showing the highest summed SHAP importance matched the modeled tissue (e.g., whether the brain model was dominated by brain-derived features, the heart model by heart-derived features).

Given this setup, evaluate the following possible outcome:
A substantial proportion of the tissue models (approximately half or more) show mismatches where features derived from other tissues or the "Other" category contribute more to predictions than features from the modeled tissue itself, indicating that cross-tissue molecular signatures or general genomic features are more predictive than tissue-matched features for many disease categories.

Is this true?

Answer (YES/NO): NO